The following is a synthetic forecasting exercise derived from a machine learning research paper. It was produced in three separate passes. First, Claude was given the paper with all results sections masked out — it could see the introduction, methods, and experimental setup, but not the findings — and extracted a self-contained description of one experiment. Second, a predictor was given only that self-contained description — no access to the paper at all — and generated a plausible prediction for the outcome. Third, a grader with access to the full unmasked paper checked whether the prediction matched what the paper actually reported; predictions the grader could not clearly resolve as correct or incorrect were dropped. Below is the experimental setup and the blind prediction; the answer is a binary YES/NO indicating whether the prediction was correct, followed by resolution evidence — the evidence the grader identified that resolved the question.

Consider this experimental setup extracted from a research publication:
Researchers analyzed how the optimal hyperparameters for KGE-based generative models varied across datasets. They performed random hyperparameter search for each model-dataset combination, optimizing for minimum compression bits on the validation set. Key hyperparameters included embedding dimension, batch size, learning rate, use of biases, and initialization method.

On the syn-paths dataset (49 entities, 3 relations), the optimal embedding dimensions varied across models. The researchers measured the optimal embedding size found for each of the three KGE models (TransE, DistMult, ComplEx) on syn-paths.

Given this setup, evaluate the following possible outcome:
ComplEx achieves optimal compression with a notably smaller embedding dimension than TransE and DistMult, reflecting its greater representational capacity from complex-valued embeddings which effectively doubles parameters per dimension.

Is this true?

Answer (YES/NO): NO